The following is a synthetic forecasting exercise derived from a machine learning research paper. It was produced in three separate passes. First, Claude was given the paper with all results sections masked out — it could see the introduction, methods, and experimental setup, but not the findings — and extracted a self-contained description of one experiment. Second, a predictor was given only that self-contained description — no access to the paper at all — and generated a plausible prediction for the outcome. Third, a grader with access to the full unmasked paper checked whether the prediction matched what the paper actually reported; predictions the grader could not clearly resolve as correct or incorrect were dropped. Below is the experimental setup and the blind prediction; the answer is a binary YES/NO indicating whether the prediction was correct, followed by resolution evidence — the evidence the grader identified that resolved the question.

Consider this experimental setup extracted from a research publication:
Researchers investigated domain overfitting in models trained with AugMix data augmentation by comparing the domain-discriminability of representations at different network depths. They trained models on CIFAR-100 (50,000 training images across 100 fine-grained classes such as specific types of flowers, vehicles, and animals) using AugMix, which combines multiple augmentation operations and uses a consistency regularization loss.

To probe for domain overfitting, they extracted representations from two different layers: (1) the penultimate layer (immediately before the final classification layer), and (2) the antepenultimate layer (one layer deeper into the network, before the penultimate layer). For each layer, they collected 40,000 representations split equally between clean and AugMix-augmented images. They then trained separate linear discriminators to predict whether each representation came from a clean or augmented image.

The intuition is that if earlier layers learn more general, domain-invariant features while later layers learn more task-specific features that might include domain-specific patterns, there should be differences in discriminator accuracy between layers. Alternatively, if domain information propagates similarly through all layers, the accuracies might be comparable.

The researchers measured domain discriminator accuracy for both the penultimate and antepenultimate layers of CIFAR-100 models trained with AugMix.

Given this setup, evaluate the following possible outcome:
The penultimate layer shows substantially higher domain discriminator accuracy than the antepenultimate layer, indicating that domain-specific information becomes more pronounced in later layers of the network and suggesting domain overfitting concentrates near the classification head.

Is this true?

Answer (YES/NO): NO